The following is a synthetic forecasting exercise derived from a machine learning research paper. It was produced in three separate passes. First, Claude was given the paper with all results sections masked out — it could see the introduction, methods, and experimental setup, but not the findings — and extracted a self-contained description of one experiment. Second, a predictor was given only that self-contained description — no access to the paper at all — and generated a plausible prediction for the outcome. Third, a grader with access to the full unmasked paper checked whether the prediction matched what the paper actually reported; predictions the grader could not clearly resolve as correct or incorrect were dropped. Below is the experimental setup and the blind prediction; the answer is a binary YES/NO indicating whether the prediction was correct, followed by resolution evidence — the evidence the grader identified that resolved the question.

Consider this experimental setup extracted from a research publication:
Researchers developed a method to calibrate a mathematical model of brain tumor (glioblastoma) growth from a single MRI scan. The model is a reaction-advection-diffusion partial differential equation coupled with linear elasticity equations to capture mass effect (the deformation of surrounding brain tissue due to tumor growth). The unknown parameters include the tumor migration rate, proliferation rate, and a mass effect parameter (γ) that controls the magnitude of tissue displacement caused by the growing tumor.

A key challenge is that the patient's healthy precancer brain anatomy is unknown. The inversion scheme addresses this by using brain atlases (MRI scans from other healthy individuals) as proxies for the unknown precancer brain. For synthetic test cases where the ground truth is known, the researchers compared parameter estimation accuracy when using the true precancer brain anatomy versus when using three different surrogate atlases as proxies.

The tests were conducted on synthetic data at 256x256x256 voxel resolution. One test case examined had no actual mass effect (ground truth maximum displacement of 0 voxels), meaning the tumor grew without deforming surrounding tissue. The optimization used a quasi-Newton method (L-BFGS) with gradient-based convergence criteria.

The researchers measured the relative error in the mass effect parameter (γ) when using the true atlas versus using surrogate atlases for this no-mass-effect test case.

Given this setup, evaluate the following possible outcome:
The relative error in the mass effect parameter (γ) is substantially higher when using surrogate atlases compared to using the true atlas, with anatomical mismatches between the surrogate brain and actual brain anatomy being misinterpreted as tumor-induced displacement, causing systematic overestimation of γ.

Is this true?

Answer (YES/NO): YES